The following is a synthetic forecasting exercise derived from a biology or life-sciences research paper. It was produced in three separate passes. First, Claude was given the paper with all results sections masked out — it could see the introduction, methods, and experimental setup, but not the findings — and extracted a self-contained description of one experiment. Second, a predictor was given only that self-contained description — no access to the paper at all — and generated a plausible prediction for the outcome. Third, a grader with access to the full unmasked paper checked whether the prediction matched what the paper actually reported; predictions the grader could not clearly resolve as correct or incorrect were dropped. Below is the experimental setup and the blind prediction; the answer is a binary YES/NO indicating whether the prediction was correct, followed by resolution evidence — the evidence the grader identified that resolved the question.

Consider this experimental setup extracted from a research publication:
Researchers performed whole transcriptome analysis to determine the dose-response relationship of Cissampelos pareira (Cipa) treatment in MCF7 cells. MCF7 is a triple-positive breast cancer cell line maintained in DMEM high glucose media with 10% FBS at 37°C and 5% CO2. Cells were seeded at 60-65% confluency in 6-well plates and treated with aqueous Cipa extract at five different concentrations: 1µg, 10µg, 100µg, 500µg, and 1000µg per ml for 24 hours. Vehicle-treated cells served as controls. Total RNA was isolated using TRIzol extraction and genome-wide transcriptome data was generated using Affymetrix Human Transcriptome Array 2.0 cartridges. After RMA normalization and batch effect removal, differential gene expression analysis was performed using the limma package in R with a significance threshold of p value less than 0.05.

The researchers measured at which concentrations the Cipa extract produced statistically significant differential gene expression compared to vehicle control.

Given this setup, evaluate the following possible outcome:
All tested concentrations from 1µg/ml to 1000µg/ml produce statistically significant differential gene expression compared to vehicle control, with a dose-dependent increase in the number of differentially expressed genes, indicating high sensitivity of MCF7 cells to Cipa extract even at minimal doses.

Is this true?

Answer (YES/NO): NO